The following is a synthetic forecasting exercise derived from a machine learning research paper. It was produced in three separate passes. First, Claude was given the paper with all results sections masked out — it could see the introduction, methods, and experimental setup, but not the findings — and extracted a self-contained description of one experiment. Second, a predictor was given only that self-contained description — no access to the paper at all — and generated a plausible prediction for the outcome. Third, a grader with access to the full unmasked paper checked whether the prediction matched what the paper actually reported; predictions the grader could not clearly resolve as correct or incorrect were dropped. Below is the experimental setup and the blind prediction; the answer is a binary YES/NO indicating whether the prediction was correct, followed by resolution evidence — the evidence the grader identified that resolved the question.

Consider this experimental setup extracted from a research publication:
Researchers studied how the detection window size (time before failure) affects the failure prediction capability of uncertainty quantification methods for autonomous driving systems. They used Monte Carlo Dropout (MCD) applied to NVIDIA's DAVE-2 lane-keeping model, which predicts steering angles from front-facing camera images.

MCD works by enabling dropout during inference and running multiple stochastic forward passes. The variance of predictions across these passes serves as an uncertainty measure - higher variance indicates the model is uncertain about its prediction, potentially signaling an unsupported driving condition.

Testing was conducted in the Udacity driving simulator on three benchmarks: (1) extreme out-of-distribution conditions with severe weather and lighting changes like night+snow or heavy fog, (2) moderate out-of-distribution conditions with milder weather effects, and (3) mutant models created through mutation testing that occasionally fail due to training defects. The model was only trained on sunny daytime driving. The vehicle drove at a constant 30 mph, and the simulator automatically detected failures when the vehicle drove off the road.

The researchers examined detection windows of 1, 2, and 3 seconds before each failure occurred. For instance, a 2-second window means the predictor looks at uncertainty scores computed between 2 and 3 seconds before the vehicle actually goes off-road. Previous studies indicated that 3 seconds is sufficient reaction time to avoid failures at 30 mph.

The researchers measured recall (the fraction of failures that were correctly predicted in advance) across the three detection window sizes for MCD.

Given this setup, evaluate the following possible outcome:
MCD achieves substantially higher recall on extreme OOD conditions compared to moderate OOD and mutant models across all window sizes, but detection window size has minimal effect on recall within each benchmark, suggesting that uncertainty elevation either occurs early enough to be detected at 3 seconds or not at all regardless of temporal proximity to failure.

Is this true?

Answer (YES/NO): NO